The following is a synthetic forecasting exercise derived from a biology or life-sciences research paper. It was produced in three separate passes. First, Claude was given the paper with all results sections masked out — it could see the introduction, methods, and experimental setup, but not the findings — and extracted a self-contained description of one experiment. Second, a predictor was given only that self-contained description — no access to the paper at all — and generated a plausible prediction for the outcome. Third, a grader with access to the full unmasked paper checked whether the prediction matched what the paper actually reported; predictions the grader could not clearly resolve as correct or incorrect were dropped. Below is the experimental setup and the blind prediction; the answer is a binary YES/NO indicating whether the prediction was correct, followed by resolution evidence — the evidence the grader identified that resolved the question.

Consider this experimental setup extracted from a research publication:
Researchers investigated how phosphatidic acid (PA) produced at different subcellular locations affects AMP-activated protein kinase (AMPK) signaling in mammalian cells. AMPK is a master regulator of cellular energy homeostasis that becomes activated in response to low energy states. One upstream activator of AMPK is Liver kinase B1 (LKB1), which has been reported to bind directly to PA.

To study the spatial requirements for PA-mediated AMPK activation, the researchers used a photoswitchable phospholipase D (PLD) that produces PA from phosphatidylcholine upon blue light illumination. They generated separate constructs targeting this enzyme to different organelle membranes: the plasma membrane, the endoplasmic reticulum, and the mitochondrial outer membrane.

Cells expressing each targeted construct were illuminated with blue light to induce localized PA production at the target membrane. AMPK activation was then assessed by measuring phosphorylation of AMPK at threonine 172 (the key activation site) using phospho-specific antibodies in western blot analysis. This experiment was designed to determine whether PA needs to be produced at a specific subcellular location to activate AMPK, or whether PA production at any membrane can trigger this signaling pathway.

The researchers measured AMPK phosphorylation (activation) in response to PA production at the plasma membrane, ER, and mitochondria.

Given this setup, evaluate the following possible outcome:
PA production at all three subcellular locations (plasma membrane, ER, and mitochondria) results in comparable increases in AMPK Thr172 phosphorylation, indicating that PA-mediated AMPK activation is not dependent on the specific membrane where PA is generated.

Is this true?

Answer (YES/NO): NO